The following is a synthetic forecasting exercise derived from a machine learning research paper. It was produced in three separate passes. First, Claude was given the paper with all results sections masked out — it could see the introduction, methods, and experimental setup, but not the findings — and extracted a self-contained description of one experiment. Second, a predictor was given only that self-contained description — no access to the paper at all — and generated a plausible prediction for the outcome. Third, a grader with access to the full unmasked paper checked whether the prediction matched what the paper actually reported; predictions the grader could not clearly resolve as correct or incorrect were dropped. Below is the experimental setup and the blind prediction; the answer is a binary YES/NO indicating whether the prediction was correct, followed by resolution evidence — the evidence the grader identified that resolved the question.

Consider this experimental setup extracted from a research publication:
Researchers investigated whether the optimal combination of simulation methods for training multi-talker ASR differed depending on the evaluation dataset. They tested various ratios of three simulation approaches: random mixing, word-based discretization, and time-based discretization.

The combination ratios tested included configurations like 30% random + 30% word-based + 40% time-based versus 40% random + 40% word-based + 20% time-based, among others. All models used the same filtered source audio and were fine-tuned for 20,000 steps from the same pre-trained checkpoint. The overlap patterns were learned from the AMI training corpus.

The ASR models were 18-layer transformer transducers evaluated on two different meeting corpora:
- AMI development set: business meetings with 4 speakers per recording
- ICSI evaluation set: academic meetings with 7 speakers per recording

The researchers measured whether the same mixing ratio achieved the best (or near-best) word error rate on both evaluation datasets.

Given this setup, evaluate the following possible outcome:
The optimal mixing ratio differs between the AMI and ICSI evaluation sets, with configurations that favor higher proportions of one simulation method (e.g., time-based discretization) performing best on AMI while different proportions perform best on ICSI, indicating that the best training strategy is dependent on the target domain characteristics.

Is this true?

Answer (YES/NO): NO